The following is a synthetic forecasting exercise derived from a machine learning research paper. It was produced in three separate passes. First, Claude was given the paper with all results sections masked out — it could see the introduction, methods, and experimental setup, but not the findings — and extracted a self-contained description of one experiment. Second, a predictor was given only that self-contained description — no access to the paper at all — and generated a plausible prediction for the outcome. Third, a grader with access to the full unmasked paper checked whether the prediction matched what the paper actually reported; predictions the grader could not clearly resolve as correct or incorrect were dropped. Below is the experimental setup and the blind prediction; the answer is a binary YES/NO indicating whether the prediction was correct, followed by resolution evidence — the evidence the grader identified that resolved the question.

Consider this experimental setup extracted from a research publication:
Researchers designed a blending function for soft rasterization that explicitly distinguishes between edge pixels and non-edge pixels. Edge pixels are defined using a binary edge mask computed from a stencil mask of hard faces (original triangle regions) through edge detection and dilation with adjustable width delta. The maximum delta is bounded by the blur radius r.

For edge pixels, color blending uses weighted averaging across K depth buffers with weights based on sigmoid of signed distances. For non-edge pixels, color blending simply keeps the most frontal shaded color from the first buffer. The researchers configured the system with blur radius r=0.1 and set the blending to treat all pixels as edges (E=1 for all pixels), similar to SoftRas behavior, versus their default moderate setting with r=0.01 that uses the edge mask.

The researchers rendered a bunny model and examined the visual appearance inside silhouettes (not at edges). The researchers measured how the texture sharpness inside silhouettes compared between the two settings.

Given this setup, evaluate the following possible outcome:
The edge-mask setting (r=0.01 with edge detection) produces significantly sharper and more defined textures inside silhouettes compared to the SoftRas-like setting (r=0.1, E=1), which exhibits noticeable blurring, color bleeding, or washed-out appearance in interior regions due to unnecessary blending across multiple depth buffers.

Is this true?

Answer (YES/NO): YES